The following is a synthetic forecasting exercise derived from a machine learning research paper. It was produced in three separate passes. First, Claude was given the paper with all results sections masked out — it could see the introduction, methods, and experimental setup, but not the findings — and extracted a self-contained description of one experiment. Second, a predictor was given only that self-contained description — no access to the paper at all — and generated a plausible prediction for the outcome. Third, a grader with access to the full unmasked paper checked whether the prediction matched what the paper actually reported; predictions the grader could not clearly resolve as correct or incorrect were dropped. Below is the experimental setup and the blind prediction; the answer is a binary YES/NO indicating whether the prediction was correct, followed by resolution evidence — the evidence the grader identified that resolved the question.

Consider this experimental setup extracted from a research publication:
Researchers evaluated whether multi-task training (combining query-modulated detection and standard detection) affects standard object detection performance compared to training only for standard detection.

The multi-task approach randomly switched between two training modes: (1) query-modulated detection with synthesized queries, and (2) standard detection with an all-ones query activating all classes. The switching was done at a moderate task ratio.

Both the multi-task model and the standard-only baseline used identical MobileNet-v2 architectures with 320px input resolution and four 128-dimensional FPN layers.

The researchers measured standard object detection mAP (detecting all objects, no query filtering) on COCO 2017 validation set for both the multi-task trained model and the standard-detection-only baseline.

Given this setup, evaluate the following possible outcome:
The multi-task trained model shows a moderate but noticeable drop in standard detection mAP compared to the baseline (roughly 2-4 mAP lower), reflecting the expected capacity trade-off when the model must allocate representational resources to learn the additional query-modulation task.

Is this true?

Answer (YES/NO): NO